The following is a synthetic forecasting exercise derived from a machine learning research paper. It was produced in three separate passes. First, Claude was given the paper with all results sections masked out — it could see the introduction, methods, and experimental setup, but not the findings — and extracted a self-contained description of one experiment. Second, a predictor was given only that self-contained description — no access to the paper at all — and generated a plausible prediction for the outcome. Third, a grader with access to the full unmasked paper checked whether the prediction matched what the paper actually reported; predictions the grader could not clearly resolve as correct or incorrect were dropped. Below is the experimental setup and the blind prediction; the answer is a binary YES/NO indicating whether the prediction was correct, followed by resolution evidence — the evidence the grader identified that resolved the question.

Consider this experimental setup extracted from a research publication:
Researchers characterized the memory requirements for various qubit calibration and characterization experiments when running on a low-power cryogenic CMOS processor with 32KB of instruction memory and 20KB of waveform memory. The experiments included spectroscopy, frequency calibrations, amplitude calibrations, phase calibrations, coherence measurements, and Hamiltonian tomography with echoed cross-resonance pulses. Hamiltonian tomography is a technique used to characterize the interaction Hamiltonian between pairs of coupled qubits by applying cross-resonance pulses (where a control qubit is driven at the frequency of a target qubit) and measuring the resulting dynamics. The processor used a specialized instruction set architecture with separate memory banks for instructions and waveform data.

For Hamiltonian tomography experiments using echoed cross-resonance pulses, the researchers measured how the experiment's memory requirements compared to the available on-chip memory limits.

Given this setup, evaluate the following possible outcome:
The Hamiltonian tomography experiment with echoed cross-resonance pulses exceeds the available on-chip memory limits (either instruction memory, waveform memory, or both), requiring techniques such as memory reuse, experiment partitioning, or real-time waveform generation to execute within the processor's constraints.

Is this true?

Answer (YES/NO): YES